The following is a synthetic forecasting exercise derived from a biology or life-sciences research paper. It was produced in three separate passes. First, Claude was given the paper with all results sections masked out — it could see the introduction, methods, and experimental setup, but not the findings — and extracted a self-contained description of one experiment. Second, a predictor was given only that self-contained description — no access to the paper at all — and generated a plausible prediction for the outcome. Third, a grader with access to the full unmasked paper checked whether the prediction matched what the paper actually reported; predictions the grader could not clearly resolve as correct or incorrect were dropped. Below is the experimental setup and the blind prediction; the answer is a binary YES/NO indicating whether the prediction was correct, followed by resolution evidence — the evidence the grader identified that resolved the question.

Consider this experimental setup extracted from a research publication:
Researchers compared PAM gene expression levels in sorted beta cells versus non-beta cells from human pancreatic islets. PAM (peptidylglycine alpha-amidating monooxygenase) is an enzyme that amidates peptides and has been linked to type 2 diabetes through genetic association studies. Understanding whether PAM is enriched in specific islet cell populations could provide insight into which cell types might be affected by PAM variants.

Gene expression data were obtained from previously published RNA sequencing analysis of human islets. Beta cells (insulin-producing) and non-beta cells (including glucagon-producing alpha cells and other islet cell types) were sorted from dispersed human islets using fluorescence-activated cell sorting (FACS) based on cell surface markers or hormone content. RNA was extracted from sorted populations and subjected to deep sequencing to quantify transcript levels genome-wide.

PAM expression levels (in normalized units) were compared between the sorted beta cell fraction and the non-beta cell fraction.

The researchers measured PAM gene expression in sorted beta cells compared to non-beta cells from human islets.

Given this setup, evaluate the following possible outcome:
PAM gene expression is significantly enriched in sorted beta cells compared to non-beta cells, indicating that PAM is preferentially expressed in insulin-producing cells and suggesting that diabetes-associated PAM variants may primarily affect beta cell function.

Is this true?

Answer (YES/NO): NO